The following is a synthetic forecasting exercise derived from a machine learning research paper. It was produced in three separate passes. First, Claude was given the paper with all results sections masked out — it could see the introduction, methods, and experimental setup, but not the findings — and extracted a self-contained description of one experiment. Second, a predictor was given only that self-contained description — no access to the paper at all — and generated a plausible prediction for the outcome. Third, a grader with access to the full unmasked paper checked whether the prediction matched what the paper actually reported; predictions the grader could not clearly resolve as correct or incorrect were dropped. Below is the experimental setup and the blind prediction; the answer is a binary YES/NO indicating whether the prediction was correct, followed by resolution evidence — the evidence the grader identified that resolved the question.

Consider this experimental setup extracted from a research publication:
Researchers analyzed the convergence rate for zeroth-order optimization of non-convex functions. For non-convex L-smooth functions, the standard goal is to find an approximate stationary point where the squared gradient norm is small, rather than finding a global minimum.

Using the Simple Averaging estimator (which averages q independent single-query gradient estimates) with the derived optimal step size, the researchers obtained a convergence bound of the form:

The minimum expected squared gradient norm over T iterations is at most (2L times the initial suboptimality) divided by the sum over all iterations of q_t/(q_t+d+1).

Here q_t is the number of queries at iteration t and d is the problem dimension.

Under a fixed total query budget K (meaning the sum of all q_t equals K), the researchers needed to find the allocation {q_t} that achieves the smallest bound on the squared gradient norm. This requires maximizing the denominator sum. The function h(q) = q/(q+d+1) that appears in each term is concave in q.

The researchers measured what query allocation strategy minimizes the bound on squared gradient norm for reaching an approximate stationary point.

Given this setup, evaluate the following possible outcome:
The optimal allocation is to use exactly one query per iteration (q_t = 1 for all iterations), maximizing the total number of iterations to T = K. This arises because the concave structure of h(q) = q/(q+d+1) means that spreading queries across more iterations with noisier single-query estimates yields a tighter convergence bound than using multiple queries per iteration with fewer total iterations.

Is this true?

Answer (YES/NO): YES